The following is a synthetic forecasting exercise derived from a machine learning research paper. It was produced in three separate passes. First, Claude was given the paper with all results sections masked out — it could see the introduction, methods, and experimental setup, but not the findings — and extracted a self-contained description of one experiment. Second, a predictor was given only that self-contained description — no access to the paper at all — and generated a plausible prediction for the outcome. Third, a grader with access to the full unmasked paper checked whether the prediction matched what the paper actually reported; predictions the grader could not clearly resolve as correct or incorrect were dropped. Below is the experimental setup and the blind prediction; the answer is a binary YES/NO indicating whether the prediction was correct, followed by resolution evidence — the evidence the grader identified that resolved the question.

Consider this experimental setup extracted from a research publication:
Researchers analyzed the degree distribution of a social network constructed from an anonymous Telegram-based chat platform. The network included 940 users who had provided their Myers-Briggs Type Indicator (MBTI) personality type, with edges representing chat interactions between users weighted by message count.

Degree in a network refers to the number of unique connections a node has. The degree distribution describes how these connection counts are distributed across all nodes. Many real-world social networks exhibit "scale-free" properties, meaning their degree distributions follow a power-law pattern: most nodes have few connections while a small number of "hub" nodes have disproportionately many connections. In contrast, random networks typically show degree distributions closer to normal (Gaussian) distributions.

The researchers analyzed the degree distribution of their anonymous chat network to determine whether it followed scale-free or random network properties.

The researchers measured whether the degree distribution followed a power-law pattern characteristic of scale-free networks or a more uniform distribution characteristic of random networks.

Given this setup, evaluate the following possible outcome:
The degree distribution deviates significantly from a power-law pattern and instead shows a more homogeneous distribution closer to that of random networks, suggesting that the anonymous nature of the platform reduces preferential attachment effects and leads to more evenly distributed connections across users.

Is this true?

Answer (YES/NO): NO